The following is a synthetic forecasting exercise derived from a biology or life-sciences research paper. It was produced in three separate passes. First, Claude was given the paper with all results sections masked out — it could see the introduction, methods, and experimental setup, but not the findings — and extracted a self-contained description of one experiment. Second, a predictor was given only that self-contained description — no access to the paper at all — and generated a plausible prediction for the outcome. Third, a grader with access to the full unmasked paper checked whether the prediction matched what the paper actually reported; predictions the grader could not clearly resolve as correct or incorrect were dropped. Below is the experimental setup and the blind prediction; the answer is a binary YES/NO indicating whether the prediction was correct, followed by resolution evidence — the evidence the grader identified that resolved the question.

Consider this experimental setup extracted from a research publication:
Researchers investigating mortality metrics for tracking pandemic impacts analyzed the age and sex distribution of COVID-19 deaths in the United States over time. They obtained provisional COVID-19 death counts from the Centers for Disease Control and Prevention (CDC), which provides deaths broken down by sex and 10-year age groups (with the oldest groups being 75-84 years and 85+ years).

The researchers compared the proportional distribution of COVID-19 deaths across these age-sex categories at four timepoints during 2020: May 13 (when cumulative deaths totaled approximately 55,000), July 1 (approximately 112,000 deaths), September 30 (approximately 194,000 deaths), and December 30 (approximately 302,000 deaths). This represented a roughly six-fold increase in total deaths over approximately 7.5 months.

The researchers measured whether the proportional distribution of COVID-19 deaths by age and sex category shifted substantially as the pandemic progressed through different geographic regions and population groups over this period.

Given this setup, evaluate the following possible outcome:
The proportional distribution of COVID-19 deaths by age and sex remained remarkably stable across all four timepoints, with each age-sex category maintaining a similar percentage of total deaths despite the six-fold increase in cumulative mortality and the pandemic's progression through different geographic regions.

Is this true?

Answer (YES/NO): YES